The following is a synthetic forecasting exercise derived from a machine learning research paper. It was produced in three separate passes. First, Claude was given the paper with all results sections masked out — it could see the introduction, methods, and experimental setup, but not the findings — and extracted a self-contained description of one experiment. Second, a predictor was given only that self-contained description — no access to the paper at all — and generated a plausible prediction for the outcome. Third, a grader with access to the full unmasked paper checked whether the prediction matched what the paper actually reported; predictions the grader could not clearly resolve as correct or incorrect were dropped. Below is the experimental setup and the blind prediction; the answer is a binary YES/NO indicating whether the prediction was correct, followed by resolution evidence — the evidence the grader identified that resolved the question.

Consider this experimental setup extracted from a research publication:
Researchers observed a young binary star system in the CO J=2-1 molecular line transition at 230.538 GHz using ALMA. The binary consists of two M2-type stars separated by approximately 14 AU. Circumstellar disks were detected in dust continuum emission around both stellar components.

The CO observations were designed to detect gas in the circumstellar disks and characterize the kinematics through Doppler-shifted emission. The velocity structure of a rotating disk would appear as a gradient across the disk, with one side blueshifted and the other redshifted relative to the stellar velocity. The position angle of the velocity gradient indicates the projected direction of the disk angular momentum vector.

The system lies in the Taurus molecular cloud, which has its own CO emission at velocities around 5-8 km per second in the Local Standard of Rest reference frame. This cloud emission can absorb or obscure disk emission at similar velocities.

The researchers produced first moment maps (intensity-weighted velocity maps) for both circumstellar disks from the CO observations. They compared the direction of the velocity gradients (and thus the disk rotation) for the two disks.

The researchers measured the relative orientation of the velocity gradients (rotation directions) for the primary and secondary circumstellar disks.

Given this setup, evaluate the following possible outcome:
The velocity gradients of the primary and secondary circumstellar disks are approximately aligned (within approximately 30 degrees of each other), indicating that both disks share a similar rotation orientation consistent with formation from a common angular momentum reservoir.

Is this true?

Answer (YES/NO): YES